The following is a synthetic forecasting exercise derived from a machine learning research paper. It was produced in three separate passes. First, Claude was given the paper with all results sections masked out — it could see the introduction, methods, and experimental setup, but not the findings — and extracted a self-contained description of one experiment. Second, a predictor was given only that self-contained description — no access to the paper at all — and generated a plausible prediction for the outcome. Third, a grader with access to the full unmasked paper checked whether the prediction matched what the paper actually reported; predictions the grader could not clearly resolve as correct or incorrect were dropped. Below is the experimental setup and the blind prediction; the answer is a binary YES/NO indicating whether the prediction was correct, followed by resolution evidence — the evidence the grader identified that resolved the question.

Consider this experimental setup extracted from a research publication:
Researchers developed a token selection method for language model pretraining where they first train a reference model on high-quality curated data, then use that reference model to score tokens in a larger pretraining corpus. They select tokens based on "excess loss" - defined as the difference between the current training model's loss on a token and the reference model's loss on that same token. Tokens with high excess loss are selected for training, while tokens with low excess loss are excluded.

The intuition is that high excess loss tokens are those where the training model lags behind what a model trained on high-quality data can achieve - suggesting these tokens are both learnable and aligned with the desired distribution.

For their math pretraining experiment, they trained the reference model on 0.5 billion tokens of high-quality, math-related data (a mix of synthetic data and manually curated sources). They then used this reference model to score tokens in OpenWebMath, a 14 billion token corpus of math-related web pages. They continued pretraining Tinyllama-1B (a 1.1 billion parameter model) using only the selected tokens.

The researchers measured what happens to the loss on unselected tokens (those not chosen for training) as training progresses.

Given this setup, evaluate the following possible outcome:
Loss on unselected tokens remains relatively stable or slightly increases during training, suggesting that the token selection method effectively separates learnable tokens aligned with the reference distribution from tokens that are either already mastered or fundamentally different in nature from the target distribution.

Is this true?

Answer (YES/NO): NO